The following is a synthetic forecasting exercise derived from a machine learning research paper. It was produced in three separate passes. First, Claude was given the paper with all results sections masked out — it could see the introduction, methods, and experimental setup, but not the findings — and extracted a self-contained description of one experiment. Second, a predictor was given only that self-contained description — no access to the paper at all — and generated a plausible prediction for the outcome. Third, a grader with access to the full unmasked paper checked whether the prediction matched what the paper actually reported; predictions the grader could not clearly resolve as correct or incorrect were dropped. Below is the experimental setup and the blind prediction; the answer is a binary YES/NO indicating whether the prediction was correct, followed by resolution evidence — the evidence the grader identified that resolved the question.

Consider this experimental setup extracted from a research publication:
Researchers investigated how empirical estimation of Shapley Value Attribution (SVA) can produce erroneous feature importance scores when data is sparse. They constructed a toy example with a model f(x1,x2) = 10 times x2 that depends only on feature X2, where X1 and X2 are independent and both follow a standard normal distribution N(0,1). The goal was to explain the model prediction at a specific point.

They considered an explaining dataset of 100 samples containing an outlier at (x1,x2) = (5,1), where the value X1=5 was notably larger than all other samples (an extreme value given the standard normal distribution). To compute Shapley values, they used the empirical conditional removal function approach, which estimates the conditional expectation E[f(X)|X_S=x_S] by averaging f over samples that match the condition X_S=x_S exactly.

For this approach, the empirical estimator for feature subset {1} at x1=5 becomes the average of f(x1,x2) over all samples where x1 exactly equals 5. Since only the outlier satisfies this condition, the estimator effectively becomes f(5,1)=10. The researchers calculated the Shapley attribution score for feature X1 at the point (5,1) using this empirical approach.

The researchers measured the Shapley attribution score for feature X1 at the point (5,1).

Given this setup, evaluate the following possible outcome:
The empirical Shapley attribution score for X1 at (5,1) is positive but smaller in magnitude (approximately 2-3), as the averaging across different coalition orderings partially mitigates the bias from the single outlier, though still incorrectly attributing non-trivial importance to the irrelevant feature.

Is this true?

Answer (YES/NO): NO